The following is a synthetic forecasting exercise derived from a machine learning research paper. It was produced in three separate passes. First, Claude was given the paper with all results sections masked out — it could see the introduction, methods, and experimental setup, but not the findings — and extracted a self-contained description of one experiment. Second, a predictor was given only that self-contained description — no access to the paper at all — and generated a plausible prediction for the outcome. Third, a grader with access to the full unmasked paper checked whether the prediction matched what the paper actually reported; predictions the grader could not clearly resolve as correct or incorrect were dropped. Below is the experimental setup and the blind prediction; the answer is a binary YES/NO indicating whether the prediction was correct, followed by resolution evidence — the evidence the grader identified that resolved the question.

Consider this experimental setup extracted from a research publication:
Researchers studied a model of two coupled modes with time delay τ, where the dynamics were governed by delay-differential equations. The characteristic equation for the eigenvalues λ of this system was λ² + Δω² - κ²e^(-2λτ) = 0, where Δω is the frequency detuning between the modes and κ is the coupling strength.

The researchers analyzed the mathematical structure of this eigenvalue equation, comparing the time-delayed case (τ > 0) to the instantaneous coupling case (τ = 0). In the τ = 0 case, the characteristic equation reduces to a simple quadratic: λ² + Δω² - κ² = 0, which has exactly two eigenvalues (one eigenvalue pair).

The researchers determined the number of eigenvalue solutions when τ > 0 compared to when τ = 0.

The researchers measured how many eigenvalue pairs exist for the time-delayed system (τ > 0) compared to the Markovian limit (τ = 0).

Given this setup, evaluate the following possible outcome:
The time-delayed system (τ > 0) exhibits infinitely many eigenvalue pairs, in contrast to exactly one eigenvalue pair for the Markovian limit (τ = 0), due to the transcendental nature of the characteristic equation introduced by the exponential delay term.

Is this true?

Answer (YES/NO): YES